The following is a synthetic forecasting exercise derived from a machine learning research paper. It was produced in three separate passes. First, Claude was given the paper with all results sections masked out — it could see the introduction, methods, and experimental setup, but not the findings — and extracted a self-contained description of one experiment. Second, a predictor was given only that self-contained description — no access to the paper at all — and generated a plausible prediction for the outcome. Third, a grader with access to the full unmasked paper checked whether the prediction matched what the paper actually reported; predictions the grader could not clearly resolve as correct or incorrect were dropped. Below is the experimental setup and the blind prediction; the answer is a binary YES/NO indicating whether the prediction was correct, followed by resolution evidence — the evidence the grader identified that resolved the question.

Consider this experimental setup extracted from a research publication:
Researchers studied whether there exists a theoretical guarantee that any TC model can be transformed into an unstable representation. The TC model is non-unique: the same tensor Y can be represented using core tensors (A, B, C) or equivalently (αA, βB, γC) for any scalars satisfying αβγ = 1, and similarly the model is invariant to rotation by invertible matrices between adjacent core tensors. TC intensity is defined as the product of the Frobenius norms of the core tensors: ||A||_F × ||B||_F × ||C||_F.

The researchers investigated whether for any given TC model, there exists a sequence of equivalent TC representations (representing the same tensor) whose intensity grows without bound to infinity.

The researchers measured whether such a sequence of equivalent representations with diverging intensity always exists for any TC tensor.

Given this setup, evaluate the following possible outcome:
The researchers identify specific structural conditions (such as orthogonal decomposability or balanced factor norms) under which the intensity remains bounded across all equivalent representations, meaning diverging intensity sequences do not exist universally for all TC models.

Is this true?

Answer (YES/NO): NO